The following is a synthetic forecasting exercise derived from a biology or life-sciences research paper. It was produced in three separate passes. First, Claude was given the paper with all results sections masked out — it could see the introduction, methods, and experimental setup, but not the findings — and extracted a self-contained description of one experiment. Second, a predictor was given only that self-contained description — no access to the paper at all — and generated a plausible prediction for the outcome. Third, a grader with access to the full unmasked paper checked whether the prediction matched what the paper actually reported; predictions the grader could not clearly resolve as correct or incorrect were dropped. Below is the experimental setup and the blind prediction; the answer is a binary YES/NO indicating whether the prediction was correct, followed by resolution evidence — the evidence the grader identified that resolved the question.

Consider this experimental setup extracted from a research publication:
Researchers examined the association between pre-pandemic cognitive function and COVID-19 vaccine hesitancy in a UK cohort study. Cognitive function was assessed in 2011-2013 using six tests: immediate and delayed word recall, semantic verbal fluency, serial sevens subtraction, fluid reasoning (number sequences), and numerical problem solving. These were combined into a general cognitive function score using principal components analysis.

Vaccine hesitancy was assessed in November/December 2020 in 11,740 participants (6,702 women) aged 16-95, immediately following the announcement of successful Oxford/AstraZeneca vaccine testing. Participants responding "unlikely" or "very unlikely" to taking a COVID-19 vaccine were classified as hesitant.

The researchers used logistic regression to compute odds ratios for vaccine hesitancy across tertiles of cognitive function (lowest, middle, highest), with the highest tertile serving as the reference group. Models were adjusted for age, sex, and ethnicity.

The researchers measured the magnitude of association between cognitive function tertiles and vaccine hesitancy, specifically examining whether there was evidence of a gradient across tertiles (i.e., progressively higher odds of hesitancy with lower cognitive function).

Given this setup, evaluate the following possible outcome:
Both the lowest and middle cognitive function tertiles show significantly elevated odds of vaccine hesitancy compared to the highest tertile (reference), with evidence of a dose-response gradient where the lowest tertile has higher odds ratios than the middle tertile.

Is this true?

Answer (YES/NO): YES